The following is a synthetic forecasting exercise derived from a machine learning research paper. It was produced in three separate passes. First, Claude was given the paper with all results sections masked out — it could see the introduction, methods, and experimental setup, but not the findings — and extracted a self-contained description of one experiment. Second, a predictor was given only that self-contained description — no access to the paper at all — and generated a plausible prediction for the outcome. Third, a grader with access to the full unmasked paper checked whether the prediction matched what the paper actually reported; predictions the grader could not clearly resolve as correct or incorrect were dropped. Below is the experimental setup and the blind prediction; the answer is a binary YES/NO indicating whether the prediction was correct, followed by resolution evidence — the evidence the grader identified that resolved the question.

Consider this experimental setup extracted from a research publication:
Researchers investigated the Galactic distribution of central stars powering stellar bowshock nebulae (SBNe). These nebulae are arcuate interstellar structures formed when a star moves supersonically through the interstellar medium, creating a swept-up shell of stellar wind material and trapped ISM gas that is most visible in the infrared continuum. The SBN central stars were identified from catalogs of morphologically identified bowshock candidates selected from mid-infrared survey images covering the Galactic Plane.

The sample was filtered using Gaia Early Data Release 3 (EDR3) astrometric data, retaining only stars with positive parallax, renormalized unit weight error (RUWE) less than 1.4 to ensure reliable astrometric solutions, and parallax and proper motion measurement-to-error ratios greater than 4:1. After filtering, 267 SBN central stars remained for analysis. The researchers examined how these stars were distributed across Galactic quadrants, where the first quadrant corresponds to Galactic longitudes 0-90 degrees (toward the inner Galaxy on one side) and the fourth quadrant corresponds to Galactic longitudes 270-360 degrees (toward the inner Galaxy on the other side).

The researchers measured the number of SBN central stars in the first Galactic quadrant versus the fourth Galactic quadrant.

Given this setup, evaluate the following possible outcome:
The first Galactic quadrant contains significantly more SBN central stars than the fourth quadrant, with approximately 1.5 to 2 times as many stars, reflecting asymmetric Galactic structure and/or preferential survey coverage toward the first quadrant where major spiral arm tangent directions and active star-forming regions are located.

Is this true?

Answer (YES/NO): NO